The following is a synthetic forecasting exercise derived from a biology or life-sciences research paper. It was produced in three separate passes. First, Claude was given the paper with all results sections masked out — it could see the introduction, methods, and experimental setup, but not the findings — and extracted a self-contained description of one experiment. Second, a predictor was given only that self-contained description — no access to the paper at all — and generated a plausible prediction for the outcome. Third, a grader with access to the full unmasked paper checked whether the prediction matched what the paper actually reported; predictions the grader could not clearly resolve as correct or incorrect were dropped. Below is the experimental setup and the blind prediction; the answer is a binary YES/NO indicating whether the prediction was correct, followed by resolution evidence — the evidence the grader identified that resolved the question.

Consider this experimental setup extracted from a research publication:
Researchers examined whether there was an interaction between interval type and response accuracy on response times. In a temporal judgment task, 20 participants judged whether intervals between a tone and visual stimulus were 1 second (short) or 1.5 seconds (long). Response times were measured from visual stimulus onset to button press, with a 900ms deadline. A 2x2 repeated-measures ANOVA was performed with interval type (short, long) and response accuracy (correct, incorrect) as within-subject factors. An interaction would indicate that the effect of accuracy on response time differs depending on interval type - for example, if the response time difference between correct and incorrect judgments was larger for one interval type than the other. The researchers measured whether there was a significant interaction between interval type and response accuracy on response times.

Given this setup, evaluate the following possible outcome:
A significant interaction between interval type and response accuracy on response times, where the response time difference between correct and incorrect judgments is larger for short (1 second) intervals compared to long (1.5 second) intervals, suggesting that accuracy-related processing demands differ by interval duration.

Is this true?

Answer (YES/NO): NO